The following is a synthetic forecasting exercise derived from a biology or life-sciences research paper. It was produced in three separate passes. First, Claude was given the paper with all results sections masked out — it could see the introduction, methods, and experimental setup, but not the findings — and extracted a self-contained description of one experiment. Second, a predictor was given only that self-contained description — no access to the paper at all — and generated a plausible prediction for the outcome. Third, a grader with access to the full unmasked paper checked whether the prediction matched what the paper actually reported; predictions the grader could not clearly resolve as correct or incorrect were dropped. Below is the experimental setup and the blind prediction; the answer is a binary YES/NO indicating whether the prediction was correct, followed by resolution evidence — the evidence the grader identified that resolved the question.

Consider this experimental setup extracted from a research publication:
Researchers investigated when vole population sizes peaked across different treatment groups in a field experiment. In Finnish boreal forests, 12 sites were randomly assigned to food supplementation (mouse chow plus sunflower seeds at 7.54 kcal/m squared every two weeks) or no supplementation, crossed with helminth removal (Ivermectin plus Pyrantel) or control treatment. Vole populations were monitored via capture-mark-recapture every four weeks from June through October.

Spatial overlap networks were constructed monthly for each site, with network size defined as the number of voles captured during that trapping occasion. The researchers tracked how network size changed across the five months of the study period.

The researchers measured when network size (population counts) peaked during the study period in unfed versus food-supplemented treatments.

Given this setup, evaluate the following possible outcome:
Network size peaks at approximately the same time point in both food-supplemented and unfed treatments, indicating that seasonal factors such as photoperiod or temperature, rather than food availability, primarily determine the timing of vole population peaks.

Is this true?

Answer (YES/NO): NO